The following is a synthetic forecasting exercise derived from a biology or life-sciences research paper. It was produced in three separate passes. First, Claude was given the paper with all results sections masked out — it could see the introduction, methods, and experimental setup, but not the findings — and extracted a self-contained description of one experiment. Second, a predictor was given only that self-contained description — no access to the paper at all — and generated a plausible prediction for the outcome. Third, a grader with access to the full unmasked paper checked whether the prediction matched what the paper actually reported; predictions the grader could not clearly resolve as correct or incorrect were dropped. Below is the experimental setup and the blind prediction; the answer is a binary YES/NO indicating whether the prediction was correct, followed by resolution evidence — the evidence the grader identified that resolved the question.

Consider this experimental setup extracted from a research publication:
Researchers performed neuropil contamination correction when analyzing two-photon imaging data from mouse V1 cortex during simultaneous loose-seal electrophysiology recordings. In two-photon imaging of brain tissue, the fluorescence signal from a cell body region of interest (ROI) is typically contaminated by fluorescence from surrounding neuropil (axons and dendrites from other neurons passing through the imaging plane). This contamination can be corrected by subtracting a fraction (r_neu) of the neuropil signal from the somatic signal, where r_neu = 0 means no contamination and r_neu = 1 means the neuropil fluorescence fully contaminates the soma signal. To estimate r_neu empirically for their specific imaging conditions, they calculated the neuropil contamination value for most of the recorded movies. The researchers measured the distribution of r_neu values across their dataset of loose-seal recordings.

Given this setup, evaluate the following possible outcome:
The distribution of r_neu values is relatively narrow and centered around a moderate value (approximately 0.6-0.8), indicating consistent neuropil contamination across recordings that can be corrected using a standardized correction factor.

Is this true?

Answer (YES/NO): YES